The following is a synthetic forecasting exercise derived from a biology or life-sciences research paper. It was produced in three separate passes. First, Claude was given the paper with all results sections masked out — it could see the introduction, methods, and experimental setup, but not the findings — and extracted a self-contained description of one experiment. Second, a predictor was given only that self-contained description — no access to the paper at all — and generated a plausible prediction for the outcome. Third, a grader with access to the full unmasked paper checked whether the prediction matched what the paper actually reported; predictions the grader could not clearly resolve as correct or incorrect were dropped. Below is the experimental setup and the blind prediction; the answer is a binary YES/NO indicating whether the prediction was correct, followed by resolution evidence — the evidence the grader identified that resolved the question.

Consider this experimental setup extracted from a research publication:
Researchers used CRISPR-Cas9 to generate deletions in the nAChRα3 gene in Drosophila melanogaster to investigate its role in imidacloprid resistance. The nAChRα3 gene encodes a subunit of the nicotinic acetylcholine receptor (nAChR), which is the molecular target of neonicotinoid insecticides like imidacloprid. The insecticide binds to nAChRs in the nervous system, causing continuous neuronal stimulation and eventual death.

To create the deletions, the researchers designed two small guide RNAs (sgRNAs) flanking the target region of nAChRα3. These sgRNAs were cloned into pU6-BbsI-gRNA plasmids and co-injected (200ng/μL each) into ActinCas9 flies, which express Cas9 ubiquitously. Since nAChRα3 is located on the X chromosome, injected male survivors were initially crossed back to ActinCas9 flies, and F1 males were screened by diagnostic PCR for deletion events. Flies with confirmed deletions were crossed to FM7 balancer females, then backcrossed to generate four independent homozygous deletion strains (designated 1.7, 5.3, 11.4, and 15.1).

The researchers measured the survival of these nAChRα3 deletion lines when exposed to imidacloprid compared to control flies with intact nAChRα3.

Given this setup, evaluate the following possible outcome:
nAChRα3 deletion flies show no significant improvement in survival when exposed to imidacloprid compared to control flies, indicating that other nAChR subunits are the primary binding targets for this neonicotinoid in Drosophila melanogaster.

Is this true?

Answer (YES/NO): NO